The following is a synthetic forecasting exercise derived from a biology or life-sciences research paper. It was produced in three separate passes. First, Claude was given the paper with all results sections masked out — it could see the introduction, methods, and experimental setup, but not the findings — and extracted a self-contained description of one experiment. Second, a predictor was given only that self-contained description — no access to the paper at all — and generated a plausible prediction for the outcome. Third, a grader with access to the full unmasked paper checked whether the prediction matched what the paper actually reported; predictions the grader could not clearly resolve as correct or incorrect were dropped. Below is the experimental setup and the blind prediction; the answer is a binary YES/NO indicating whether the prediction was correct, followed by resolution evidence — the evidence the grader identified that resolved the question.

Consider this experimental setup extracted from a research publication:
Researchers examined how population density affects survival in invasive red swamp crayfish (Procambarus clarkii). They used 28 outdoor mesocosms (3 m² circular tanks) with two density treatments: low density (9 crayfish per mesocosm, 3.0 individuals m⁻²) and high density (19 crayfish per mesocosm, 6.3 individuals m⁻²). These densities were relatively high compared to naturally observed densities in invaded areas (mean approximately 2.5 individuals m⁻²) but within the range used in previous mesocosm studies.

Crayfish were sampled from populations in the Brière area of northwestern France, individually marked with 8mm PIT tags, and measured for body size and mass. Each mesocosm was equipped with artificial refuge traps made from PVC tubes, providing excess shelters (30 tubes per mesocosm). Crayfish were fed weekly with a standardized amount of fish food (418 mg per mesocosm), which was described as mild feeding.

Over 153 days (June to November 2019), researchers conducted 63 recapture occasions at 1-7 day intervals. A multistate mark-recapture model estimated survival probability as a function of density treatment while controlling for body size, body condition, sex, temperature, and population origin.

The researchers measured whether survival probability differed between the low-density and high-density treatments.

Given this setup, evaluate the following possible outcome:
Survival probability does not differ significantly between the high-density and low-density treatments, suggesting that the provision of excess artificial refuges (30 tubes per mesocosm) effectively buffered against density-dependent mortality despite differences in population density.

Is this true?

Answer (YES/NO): NO